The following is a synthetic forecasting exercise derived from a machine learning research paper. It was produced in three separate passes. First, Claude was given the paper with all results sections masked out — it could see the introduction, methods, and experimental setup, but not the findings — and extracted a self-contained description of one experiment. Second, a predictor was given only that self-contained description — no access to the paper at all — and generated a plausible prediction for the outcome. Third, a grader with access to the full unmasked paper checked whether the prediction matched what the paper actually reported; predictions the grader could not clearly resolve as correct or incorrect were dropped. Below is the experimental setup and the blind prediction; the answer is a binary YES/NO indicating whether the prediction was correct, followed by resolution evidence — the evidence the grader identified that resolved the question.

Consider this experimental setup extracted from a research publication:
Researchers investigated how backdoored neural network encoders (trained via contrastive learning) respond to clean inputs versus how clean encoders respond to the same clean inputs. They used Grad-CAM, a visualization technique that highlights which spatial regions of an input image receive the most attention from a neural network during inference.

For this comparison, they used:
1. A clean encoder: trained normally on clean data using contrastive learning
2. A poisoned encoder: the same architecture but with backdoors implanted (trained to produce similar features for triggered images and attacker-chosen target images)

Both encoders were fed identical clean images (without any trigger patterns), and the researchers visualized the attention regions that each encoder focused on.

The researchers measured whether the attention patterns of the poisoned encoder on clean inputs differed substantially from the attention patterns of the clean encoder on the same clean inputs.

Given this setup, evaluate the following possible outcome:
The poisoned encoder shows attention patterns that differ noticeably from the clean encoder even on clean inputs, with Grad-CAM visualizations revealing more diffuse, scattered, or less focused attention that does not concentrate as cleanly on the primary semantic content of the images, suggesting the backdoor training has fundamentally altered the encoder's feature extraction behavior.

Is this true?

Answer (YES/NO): NO